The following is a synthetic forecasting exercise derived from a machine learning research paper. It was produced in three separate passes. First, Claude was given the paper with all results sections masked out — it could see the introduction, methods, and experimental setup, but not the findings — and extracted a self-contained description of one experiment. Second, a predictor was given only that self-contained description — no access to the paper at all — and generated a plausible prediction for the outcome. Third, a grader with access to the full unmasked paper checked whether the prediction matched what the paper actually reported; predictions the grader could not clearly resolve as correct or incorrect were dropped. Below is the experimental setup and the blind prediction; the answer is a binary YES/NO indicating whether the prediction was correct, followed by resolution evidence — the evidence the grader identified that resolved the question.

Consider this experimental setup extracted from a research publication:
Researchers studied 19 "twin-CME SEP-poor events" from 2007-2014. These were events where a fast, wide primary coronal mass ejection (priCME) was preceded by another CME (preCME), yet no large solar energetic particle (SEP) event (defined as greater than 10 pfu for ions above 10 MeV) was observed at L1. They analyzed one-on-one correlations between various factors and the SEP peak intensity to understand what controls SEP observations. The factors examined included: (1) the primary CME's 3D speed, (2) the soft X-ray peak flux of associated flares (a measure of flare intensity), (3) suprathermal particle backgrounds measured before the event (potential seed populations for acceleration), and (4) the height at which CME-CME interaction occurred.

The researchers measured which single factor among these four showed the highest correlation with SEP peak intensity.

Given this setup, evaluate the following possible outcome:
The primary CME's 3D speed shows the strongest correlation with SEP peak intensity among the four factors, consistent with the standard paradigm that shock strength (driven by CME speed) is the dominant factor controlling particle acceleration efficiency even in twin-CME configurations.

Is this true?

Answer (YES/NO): YES